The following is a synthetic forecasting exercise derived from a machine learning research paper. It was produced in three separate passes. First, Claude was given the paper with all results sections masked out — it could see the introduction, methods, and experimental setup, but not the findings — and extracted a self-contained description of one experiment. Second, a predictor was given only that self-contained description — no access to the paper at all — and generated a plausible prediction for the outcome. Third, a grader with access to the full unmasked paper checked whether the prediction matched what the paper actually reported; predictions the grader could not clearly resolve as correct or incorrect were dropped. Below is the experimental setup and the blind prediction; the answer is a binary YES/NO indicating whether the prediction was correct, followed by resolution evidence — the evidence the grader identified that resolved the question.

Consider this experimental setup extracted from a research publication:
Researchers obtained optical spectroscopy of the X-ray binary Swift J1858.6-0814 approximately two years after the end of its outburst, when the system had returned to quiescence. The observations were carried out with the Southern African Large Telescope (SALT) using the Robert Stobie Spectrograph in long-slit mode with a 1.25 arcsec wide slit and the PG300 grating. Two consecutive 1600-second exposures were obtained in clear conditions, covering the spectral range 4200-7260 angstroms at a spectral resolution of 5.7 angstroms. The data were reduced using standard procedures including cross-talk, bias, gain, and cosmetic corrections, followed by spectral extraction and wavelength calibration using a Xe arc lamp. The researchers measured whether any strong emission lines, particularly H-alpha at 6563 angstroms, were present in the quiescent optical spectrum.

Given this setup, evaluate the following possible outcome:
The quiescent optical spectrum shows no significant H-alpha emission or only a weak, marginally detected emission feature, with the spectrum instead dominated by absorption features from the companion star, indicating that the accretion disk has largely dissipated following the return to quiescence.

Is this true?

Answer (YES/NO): YES